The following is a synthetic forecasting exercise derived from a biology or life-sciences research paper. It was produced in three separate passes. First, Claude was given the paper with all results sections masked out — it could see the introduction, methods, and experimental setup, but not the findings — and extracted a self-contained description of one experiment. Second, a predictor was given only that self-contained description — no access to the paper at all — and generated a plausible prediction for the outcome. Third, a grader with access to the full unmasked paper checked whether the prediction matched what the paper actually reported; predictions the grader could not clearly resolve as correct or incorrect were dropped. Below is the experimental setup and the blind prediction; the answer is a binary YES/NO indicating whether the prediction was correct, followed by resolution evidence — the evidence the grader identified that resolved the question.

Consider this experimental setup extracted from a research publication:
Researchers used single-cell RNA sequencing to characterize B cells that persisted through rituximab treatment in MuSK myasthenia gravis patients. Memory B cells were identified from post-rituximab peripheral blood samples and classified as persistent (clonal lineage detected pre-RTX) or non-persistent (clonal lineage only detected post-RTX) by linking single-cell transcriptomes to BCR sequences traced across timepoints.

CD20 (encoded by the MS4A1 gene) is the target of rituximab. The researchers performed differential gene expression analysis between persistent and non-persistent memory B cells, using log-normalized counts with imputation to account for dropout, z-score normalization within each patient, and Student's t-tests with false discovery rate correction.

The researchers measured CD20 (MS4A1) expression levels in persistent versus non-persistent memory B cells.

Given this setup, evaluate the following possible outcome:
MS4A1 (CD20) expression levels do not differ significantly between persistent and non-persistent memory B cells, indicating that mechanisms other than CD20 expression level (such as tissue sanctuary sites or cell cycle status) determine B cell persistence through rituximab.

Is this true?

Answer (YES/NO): NO